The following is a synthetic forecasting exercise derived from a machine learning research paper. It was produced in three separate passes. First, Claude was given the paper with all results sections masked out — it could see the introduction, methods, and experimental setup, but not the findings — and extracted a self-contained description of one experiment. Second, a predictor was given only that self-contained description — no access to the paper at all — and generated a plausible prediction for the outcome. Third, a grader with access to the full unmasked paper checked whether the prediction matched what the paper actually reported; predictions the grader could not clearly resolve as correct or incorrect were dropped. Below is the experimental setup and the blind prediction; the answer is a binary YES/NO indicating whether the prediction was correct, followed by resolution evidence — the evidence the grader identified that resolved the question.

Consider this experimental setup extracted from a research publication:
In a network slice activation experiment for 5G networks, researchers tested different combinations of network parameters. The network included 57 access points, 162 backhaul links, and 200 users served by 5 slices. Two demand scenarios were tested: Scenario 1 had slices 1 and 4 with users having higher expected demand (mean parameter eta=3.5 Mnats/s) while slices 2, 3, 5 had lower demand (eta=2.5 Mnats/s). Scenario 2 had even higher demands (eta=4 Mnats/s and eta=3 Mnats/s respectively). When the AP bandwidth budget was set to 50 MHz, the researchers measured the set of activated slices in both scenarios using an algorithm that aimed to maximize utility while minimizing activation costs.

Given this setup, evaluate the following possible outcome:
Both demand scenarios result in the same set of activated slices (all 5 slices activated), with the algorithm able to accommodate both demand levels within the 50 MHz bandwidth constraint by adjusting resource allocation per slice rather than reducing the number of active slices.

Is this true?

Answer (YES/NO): NO